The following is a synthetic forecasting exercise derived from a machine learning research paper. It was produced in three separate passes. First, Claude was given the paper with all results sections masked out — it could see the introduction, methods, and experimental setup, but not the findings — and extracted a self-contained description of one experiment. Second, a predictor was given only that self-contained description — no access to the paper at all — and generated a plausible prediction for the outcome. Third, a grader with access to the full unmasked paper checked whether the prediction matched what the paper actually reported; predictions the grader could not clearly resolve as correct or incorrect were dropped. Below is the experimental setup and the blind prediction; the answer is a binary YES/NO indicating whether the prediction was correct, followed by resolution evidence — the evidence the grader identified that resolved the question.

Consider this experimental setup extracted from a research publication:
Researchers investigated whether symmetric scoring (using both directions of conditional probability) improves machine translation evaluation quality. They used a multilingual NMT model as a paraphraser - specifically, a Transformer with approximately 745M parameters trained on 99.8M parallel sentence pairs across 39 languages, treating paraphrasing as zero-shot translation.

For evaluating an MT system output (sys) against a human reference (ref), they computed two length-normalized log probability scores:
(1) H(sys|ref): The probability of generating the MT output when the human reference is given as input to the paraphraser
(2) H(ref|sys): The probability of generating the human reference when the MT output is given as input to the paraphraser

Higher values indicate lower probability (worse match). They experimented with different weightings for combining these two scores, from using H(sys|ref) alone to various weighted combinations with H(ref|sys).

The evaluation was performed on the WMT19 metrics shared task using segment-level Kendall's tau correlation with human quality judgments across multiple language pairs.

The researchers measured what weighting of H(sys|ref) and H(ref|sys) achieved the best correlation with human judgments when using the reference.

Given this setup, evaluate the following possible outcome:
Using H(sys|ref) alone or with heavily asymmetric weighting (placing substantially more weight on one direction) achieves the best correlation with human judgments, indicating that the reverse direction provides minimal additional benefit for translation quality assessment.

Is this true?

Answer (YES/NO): NO